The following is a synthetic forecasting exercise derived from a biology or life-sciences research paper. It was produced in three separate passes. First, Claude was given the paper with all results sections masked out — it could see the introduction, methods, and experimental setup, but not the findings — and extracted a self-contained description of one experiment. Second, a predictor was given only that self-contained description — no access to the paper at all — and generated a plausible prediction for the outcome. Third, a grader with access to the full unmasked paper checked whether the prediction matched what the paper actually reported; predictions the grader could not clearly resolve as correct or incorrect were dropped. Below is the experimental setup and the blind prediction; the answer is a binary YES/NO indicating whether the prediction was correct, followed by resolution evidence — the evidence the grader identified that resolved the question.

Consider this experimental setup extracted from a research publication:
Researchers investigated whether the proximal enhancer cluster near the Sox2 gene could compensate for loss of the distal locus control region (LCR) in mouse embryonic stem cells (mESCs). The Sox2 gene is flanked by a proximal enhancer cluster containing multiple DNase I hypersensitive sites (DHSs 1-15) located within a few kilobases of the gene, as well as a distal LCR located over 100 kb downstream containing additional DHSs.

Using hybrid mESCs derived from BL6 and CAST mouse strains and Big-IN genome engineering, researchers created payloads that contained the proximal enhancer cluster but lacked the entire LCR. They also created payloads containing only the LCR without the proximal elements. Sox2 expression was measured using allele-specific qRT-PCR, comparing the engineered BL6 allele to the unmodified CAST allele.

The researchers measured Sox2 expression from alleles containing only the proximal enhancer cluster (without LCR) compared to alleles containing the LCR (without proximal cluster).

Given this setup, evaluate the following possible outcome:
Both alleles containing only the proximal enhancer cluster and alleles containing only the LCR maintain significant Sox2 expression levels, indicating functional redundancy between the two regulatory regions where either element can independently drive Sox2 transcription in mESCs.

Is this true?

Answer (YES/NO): NO